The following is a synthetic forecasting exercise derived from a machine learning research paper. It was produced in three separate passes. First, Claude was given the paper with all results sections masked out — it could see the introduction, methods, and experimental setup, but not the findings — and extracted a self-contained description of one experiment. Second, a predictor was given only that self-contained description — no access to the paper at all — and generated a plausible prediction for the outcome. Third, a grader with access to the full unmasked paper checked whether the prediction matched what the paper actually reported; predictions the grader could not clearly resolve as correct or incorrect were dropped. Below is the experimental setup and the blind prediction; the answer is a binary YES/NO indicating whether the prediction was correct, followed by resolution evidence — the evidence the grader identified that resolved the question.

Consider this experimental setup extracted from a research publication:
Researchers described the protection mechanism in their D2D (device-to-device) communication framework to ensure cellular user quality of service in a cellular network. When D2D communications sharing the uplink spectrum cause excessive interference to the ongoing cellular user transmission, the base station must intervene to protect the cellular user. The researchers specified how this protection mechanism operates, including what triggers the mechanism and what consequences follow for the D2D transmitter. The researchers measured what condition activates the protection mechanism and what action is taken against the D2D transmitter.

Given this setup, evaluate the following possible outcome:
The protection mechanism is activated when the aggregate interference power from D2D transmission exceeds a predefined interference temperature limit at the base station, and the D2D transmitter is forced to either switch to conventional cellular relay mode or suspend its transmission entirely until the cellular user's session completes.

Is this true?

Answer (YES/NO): NO